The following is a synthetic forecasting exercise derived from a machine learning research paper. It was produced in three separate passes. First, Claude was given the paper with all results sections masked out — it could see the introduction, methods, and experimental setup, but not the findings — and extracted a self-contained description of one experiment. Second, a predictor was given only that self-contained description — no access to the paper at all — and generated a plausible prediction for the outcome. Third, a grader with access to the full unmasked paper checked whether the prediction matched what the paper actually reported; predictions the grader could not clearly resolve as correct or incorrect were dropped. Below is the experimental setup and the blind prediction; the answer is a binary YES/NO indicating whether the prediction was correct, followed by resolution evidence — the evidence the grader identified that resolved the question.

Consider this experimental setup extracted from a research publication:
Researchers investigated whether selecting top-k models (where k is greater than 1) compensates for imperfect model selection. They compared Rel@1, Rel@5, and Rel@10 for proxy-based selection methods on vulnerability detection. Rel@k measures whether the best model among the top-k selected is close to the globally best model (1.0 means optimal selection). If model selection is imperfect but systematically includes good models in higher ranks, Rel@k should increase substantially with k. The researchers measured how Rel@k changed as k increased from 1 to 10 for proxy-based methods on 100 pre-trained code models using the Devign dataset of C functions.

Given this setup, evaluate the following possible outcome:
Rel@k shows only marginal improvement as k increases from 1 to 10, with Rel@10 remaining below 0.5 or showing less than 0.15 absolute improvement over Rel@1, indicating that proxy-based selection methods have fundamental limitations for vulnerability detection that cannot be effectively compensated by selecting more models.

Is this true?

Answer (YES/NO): NO